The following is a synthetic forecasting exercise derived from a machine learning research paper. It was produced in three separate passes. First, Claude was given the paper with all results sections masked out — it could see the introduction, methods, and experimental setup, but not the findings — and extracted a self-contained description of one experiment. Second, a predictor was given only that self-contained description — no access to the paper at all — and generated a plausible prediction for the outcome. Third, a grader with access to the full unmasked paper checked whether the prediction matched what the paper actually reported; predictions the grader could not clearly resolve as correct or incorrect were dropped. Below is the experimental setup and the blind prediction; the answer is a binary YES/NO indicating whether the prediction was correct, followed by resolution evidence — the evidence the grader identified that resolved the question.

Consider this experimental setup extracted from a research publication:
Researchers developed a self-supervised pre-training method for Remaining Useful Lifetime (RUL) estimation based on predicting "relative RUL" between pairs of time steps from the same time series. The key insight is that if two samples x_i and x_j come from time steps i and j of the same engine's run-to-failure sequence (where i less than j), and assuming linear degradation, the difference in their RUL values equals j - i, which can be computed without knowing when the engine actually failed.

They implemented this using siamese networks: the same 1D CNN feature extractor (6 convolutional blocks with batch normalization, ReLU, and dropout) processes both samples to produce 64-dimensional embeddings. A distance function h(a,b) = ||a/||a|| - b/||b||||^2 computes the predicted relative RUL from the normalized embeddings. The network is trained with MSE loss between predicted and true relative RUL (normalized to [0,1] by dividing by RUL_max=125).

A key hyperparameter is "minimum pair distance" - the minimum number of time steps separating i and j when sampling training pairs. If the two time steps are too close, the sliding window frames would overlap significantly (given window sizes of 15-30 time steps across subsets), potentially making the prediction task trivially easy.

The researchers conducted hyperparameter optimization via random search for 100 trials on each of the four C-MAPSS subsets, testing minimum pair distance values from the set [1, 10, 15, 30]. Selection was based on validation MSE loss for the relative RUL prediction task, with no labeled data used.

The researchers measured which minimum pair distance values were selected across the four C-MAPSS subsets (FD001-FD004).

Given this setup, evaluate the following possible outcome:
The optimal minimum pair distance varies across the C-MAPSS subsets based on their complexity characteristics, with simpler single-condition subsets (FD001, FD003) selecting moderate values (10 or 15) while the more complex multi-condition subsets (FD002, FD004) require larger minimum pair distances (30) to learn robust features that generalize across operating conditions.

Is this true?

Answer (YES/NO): NO